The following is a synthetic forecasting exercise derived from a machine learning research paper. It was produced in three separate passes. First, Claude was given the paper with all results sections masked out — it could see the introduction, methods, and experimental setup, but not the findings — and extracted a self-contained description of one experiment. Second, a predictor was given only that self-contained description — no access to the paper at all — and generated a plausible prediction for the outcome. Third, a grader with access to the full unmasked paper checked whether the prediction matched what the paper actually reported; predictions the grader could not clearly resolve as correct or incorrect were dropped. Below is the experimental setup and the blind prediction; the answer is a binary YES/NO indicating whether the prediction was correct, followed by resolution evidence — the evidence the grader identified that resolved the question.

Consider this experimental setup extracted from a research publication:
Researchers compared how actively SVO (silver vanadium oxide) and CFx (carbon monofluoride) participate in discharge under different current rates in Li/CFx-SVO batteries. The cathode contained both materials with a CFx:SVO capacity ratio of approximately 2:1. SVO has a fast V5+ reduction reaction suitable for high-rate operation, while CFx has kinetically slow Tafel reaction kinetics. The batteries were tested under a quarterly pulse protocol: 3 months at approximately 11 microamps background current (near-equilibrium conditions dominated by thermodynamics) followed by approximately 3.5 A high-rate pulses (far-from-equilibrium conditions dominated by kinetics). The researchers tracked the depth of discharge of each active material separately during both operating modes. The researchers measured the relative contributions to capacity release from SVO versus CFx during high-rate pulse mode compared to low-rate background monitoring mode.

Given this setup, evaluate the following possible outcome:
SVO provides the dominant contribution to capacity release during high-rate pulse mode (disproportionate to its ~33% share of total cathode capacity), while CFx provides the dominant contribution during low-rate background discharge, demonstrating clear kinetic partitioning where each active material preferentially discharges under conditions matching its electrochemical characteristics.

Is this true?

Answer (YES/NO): NO